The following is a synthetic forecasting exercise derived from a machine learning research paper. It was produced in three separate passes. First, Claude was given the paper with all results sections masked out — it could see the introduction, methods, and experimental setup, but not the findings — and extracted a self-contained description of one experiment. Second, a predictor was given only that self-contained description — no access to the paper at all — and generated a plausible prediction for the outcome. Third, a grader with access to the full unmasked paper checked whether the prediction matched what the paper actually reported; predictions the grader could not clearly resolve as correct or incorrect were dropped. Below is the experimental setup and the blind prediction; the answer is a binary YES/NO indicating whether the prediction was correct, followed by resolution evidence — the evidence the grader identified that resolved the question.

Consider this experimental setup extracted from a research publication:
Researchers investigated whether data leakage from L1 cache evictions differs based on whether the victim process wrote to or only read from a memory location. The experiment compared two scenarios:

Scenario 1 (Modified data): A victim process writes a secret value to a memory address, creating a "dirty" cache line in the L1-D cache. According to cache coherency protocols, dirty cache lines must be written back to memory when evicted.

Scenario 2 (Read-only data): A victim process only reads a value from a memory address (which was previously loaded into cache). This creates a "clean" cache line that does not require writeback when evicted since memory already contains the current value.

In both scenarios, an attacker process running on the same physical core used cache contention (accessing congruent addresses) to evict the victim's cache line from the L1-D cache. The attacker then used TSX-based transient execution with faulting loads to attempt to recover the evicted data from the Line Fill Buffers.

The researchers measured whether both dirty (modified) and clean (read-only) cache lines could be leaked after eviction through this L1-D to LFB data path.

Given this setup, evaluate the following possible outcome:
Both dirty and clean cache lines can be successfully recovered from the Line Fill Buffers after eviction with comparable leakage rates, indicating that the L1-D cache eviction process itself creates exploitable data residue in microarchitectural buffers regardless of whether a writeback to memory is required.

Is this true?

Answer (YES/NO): NO